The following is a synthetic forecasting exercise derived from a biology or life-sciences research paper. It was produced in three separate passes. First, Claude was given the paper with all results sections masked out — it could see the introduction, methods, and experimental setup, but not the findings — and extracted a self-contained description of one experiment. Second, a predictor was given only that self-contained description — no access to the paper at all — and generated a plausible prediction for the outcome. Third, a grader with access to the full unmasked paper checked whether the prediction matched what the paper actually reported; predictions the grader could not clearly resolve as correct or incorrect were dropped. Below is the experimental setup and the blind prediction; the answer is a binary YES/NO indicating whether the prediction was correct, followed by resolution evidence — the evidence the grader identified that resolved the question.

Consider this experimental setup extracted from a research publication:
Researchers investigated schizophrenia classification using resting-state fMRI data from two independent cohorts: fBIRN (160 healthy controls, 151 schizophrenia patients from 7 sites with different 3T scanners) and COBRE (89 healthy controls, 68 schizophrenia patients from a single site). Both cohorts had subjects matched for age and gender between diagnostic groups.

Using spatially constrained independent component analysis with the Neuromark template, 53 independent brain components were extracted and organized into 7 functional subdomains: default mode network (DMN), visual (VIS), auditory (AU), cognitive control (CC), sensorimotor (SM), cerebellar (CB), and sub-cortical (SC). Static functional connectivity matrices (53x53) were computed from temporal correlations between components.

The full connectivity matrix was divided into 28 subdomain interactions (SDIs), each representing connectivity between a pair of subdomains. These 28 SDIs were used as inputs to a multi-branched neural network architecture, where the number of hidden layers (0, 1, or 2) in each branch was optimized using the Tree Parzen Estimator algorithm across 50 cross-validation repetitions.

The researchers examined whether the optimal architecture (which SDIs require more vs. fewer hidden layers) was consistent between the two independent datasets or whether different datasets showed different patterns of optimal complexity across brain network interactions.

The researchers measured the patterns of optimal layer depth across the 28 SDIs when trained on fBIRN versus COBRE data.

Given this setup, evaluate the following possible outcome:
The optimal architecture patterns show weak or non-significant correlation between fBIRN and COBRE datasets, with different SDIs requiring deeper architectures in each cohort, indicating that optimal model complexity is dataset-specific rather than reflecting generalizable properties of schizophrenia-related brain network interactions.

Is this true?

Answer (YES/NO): NO